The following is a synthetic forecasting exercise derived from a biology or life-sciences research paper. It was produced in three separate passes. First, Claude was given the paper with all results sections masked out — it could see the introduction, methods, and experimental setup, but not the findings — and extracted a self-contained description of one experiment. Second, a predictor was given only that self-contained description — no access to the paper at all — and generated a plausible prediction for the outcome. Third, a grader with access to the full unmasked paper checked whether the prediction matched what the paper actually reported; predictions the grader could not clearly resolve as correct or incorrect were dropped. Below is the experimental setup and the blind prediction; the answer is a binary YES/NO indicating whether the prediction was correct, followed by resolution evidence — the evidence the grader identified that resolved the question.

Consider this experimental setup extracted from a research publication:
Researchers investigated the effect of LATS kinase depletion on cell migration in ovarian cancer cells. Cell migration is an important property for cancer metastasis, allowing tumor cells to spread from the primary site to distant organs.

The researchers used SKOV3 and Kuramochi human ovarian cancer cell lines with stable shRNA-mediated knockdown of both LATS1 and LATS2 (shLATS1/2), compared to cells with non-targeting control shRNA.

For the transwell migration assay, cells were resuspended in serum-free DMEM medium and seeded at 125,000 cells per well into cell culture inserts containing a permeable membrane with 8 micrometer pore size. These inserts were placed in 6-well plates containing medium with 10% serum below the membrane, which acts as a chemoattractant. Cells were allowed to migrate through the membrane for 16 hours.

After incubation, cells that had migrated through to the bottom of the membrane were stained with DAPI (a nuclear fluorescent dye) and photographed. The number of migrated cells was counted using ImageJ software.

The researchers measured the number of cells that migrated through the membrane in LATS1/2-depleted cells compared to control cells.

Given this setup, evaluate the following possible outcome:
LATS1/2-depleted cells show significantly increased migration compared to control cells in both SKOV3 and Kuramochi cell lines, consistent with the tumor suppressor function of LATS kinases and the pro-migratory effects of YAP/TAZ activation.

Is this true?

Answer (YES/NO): YES